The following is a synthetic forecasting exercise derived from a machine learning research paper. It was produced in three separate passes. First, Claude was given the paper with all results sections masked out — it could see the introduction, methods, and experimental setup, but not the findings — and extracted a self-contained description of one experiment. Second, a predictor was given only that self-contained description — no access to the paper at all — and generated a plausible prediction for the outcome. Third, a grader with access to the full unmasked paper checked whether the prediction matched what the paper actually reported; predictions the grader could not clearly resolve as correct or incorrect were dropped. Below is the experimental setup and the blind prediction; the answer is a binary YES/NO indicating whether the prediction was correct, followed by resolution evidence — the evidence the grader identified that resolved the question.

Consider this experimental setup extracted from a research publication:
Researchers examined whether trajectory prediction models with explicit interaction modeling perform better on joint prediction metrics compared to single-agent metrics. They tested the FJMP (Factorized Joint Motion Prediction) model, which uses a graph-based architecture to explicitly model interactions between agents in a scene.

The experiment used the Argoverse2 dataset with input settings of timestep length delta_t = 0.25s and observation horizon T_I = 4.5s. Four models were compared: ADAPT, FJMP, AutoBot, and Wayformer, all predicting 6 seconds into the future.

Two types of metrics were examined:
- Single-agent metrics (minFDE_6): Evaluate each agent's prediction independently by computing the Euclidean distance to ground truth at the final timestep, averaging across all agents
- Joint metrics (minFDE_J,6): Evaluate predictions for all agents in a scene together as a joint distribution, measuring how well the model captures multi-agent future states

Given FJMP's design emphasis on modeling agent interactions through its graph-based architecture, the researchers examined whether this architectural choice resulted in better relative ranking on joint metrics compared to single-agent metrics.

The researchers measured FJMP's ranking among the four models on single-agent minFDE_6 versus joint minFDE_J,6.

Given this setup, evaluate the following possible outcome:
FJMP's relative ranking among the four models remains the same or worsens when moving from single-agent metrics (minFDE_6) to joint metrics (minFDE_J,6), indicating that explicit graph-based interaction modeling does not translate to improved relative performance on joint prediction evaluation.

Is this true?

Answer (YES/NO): NO